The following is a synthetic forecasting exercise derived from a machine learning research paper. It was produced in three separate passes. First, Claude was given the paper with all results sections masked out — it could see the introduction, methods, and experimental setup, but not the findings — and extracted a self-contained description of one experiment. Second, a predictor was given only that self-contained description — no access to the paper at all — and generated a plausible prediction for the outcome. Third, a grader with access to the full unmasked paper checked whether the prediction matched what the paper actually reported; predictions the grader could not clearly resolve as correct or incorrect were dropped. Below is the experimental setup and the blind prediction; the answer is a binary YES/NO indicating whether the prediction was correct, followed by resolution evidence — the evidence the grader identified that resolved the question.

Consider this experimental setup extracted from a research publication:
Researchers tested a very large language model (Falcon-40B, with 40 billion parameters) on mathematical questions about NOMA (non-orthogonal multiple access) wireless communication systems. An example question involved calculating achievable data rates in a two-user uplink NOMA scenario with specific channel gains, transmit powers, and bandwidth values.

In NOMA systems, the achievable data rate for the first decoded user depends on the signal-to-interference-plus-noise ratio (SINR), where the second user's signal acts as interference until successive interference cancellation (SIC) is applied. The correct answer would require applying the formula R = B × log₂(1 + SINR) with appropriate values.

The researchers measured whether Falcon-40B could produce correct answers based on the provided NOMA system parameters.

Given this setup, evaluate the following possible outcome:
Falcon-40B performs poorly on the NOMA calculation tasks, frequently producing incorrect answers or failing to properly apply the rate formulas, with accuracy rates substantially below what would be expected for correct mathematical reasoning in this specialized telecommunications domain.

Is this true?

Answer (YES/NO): YES